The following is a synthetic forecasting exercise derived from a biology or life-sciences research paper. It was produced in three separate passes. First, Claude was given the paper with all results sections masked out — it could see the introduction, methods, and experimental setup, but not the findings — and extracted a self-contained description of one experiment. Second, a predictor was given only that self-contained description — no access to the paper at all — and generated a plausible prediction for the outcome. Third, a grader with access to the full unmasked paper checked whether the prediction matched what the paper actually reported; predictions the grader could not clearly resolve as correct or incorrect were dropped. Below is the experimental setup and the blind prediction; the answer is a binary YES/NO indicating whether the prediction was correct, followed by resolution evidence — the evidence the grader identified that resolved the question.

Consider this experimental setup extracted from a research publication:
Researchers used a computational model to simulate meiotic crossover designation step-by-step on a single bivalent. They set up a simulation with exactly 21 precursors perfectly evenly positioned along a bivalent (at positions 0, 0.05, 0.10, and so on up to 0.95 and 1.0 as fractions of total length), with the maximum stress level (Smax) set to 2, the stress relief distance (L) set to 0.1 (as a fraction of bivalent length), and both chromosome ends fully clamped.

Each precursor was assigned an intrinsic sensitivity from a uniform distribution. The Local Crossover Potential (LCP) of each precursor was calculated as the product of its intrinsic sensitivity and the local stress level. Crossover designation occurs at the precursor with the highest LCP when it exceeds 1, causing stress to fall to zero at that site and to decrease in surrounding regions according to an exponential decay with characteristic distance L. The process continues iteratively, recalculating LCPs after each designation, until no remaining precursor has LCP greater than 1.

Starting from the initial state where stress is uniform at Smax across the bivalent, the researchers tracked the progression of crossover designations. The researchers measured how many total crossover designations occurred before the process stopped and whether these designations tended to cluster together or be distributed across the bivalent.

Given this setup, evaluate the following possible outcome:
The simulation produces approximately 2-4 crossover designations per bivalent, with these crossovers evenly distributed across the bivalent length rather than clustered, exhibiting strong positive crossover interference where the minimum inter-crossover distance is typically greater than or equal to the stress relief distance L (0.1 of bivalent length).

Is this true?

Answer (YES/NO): YES